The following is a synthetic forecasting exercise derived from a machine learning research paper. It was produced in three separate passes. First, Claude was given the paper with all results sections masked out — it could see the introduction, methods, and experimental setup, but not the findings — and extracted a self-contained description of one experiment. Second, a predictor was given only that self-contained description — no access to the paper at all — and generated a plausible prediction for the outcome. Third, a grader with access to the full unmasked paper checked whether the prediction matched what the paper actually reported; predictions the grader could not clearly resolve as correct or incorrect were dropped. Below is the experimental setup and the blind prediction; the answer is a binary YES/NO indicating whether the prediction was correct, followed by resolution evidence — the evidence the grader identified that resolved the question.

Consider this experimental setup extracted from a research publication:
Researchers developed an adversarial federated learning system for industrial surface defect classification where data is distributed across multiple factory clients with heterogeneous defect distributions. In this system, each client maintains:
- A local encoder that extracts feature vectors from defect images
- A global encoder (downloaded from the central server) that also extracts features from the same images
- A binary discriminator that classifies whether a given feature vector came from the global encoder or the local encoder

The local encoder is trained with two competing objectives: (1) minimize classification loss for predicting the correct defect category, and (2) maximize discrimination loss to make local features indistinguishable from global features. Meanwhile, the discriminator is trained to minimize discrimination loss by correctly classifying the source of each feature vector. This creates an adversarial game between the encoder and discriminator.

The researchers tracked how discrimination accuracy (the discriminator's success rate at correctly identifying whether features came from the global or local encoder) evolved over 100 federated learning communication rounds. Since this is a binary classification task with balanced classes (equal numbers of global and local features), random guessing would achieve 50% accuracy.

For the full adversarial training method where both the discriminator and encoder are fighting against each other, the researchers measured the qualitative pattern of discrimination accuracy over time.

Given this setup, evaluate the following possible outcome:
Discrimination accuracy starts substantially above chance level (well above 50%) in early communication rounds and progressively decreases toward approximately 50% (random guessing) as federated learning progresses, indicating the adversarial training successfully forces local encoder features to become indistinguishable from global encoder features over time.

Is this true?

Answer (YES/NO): NO